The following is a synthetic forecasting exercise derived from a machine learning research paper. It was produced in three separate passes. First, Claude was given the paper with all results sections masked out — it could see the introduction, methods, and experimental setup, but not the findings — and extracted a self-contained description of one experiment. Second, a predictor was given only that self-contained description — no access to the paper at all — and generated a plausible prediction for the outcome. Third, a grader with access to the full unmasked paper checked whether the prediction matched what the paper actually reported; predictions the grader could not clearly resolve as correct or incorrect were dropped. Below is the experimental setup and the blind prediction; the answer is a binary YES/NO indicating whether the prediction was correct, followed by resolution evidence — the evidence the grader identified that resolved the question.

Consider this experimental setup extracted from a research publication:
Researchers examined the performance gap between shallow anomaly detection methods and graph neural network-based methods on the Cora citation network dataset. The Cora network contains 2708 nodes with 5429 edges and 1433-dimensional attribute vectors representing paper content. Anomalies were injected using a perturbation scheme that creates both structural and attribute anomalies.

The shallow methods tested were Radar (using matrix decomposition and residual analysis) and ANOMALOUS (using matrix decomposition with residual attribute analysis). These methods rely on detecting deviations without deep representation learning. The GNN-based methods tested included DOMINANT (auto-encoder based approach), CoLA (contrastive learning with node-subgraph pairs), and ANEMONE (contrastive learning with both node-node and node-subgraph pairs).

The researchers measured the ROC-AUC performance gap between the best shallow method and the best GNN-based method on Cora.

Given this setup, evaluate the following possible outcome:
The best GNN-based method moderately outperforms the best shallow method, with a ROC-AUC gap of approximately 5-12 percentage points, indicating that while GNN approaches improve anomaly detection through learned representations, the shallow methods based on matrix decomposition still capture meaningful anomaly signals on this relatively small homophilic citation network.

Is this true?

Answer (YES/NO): NO